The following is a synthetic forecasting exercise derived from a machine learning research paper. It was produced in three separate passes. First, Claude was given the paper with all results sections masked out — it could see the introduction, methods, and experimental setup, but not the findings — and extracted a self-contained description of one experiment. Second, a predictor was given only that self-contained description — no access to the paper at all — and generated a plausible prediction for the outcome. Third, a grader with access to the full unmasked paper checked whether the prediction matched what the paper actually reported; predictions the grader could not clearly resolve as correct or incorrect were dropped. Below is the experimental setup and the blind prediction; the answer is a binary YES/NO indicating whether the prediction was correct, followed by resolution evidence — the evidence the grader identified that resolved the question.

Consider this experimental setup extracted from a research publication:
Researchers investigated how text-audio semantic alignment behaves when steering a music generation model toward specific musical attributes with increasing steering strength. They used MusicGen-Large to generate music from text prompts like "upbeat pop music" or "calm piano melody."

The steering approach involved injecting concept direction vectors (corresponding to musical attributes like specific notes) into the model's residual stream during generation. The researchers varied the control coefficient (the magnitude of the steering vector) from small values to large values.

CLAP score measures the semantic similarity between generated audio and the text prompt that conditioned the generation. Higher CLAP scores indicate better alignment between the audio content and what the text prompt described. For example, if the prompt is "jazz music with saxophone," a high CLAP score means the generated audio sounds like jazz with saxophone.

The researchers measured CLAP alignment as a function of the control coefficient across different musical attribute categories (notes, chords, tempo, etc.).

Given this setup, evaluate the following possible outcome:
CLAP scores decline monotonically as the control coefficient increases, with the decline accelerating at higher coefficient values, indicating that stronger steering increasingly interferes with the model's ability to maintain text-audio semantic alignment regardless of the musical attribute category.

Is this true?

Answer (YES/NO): NO